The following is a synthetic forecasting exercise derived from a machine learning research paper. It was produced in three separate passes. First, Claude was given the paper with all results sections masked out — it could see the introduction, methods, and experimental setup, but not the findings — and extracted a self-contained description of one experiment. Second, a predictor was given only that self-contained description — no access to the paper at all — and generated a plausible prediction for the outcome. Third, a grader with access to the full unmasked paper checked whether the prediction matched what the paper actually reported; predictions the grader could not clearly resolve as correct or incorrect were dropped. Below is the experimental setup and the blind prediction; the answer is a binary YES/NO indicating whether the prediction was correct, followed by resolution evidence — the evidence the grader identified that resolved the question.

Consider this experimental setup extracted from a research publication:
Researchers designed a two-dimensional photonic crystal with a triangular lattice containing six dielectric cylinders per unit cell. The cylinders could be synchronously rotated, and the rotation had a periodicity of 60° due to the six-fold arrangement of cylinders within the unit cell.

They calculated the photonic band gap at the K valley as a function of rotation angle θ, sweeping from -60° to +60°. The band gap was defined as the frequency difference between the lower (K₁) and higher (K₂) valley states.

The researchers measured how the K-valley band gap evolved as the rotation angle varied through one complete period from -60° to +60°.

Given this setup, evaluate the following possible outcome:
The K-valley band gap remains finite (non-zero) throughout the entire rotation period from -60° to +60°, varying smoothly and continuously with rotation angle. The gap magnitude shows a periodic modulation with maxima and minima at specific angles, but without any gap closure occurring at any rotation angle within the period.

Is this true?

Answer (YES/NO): NO